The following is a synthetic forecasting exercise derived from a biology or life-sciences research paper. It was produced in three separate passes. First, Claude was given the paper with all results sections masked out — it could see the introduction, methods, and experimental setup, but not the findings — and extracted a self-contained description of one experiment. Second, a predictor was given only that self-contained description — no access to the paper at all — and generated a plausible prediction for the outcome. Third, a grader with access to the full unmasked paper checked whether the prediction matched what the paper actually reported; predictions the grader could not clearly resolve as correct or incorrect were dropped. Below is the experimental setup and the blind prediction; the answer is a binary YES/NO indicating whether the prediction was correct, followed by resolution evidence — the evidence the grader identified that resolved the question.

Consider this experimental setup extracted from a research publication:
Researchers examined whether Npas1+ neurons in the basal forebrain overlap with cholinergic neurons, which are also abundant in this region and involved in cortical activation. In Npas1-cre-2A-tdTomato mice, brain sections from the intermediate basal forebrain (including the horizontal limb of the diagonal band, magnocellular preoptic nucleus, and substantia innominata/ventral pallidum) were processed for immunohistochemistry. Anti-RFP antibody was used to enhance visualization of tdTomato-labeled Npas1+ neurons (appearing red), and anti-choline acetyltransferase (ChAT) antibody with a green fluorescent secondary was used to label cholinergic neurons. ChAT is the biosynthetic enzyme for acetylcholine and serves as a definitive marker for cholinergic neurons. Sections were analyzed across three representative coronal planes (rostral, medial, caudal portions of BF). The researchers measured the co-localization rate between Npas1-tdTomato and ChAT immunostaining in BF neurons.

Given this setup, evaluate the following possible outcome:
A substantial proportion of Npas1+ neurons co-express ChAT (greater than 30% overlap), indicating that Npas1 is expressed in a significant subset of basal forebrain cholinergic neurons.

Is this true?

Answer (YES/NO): NO